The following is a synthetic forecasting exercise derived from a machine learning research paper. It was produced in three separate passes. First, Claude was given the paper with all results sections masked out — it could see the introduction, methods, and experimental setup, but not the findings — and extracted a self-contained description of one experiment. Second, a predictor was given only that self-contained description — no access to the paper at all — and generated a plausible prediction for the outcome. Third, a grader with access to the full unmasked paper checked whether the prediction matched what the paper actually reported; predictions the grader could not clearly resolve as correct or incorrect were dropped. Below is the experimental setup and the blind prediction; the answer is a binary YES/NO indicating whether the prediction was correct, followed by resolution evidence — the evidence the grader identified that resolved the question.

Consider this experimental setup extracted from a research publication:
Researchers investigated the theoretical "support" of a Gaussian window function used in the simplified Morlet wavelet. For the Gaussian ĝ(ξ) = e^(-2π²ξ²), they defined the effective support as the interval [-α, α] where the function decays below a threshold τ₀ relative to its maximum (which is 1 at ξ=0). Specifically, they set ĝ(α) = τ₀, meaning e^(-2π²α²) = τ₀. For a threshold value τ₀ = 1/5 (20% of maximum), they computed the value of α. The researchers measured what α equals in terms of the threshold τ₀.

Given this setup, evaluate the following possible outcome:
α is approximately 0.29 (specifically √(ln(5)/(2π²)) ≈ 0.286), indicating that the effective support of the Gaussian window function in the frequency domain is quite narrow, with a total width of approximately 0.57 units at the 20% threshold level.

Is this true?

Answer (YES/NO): YES